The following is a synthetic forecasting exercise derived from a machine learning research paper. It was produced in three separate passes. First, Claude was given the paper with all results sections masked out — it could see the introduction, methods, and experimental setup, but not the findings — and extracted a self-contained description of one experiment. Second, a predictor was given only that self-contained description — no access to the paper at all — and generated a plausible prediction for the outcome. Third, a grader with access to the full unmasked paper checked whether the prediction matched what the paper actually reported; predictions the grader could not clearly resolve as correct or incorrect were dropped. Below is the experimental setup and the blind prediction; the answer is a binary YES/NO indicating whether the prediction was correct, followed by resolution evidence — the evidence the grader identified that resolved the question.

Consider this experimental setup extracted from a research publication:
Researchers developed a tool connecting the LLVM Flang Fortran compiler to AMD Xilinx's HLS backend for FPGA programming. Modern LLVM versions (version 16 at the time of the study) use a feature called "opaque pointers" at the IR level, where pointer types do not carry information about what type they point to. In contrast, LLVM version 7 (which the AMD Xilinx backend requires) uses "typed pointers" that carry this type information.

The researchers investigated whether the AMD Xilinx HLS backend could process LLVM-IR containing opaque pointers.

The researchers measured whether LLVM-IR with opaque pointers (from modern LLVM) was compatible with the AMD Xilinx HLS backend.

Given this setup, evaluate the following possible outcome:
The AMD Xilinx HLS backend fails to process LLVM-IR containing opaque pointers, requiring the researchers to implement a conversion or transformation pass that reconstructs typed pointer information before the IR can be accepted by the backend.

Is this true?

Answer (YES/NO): YES